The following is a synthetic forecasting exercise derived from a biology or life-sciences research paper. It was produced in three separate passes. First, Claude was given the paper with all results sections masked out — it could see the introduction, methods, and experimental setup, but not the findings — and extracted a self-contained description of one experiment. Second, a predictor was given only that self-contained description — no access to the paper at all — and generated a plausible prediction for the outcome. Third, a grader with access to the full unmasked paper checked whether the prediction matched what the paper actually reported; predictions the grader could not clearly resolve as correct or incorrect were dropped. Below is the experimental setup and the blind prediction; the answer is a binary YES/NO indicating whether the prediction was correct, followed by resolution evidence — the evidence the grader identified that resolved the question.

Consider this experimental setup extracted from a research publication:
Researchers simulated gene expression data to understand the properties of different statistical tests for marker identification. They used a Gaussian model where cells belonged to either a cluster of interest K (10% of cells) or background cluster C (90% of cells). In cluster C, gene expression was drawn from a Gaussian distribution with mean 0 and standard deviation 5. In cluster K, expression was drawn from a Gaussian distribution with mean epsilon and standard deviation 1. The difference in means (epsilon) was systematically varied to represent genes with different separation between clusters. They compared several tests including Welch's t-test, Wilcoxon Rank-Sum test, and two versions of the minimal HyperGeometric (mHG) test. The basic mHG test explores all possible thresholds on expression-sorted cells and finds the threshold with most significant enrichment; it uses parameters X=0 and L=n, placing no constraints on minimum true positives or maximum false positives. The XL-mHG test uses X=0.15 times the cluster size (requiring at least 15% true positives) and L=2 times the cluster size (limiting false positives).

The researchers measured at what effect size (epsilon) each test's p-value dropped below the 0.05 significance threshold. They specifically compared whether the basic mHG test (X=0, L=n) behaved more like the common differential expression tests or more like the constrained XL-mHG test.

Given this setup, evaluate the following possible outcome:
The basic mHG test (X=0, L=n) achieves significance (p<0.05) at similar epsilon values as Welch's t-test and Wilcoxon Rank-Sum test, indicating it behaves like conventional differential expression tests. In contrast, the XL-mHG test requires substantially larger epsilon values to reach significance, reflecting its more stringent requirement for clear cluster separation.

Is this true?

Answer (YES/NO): YES